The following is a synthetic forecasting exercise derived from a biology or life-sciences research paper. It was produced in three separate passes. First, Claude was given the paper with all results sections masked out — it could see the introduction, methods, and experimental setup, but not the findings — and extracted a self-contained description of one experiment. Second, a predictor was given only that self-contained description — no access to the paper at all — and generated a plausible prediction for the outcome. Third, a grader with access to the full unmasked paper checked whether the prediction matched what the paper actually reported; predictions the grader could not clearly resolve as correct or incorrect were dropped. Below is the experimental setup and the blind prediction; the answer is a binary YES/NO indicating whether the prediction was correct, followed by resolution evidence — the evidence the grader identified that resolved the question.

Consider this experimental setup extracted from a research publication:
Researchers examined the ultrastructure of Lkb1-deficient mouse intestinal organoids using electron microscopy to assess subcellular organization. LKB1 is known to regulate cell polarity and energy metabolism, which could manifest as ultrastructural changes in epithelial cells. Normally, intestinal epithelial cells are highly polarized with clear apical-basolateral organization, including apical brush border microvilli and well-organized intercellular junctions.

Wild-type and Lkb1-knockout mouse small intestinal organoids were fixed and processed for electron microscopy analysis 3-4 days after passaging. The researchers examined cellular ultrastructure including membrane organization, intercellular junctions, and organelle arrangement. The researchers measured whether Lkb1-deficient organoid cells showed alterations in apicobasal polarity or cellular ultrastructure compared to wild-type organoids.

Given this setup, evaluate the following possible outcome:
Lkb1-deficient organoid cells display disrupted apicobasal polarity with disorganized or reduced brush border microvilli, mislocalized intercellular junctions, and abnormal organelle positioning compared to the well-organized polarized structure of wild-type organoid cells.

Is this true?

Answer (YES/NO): NO